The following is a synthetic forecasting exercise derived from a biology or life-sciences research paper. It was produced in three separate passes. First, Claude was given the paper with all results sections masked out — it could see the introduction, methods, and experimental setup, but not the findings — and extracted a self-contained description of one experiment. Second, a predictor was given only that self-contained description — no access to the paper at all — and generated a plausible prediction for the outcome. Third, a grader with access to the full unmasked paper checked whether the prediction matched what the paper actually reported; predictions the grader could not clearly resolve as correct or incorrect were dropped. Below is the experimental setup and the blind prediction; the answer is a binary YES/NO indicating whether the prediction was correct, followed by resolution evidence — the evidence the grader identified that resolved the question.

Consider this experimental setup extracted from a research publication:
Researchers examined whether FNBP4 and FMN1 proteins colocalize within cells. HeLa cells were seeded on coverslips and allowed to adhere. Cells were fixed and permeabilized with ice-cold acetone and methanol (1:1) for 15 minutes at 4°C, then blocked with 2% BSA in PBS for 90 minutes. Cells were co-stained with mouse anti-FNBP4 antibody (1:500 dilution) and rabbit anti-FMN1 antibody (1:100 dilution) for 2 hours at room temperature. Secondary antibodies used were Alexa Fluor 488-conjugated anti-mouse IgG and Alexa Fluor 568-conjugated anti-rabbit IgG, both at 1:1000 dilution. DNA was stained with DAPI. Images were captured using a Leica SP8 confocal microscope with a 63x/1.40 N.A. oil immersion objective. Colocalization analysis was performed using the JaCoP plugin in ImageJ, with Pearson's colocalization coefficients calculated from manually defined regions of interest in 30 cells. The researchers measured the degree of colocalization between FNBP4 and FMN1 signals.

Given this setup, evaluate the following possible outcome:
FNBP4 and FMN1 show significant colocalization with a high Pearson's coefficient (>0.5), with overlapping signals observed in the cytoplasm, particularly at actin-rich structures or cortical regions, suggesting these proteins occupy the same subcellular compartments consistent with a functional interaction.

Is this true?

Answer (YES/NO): NO